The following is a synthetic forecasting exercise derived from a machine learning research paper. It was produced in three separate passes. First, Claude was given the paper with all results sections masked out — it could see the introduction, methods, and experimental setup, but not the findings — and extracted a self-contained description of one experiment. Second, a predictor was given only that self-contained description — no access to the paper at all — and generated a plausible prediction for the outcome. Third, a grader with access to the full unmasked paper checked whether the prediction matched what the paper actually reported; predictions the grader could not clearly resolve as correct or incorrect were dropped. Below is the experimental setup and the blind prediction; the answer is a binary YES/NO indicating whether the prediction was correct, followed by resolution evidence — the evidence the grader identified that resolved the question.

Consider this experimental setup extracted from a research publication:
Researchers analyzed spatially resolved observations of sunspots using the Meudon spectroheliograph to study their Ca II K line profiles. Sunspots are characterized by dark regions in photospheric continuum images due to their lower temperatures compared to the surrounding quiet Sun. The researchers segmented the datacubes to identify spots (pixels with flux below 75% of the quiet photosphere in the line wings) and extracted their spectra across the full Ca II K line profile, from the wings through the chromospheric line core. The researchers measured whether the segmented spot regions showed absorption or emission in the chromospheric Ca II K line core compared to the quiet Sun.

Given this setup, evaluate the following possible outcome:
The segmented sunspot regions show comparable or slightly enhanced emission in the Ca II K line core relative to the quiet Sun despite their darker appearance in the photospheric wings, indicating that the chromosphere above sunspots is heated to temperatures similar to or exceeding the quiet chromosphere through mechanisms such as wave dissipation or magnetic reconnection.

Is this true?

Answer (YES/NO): YES